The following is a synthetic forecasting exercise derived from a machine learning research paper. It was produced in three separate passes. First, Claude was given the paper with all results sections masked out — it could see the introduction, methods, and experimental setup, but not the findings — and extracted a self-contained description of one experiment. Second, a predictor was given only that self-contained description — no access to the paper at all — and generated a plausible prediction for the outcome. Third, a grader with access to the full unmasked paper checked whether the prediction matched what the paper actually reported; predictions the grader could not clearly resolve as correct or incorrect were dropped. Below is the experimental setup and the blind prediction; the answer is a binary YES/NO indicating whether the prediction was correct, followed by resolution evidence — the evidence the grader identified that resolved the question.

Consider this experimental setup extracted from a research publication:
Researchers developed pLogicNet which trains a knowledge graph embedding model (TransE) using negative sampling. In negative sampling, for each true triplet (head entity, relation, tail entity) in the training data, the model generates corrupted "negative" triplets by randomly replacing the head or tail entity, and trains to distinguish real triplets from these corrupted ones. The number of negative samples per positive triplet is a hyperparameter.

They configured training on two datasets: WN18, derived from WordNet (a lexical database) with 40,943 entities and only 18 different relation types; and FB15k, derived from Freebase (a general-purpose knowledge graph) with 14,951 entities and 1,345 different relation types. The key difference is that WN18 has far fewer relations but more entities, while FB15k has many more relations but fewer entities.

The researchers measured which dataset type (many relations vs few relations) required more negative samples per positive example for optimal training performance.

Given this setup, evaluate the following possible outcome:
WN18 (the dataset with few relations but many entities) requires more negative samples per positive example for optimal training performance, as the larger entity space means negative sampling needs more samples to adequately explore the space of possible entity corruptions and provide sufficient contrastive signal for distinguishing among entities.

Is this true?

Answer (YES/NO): YES